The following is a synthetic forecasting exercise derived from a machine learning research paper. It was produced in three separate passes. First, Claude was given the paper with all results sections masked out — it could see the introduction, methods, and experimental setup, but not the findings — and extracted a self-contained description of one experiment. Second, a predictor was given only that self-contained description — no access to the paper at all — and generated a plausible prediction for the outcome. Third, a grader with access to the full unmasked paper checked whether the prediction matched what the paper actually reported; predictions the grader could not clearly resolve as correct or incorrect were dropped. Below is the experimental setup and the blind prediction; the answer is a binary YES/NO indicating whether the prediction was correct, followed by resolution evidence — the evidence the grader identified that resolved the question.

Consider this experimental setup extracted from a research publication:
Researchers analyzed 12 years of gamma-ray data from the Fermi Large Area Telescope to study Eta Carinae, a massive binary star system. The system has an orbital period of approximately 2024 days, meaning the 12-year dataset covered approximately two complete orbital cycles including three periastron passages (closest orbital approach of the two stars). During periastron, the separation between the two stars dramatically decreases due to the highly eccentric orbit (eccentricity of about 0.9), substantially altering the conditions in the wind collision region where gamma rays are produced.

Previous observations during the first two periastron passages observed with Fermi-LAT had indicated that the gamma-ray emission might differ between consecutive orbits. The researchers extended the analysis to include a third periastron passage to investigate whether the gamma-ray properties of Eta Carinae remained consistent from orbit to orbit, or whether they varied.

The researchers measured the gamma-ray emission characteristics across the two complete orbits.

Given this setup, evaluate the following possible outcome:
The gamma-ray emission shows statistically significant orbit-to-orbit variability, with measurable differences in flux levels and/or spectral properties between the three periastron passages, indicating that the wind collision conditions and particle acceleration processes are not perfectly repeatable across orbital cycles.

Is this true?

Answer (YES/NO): YES